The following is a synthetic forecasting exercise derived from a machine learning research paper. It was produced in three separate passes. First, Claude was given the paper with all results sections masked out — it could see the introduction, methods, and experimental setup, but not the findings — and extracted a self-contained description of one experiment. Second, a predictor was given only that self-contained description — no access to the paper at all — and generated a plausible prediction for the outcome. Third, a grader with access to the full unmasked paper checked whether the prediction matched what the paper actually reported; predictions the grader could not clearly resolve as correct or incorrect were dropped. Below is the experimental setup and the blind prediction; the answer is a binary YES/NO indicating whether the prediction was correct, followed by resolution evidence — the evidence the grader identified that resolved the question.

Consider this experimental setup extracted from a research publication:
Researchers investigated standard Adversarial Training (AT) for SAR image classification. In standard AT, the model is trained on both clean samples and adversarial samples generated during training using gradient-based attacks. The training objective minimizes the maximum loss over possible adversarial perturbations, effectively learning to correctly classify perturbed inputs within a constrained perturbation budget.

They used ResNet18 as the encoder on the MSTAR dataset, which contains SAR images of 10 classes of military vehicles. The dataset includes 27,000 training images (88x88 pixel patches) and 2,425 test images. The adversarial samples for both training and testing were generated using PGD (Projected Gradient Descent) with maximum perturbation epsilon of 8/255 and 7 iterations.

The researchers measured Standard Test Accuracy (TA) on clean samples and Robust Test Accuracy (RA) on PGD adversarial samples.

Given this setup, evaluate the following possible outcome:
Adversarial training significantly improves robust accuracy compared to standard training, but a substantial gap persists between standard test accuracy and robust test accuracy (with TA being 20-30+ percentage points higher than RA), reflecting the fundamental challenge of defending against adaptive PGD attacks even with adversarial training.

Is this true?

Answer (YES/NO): NO